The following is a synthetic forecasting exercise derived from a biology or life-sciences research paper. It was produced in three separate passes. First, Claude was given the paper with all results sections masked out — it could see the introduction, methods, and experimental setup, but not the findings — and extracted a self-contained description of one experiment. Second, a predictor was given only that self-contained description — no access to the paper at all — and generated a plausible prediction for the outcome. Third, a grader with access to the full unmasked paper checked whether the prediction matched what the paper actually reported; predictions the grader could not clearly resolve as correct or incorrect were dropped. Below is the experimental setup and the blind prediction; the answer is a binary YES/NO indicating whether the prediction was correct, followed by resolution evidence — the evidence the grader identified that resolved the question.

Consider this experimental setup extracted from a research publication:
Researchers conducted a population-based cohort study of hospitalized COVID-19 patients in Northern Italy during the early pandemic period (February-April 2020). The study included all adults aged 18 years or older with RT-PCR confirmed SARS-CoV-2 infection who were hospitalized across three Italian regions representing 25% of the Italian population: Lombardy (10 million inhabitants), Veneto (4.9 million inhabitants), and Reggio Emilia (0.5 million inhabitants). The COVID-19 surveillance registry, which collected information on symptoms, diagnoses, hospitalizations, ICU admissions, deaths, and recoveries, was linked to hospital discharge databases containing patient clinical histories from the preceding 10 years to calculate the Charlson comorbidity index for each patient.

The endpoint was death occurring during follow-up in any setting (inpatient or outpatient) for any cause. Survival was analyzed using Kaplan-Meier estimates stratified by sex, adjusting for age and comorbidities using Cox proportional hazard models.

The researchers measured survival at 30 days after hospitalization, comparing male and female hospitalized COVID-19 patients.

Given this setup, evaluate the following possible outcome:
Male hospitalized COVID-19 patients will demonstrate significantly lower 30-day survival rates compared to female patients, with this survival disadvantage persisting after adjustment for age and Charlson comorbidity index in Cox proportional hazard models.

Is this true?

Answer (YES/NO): YES